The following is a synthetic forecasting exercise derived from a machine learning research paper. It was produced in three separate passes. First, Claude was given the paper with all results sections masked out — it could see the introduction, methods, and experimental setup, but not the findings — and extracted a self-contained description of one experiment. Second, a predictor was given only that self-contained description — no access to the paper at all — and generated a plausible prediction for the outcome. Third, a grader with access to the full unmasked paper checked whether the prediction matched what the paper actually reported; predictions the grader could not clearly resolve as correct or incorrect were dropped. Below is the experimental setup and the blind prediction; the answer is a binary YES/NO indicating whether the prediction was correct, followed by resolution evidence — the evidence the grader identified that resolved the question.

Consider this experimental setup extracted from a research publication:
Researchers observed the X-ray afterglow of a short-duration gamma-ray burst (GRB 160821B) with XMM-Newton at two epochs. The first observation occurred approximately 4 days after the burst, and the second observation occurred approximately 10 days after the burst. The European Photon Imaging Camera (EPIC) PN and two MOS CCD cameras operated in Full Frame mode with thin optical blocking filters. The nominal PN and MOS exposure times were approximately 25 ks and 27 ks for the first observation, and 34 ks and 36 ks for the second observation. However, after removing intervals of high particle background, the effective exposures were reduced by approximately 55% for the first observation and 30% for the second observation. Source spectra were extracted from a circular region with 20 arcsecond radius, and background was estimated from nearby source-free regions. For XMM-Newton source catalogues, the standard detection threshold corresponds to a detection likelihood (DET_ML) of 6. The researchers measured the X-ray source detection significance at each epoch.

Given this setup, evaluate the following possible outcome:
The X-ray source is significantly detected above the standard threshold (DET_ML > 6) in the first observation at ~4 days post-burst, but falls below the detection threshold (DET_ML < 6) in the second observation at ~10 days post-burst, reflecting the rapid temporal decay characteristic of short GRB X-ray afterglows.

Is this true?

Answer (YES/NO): NO